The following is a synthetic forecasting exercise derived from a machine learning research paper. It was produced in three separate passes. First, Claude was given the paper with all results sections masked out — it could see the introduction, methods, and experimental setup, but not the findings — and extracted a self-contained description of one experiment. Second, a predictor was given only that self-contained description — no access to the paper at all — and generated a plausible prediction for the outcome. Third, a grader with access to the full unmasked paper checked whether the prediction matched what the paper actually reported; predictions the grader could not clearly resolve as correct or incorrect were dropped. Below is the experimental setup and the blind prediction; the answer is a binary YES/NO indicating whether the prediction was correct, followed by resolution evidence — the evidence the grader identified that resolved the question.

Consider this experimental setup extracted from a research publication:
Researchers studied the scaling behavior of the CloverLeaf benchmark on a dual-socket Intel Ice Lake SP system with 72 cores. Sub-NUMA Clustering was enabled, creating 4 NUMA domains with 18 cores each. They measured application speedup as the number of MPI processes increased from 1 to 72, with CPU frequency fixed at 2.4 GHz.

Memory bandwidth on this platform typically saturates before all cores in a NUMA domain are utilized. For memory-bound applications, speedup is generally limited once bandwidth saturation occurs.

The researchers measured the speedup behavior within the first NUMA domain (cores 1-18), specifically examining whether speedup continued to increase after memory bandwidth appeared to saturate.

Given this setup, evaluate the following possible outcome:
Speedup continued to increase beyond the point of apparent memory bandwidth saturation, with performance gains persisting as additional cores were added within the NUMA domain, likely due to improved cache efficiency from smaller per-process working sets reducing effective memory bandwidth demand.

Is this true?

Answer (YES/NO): NO